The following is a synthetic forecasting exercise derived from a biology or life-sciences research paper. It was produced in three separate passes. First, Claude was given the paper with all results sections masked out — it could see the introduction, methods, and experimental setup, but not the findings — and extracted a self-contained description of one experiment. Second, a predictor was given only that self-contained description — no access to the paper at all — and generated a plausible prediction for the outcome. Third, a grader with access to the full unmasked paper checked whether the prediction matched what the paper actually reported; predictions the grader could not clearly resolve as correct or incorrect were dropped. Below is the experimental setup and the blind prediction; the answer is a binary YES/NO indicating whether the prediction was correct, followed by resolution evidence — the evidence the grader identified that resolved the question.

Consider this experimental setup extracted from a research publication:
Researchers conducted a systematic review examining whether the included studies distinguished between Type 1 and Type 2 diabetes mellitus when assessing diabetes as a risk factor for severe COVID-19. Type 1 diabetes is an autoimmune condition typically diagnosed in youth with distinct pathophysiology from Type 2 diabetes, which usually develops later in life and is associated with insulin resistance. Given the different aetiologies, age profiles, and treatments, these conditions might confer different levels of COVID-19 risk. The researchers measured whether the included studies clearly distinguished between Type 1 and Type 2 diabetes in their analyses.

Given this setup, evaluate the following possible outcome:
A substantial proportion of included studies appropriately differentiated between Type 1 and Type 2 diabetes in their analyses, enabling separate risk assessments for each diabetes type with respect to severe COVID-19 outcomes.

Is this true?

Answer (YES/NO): NO